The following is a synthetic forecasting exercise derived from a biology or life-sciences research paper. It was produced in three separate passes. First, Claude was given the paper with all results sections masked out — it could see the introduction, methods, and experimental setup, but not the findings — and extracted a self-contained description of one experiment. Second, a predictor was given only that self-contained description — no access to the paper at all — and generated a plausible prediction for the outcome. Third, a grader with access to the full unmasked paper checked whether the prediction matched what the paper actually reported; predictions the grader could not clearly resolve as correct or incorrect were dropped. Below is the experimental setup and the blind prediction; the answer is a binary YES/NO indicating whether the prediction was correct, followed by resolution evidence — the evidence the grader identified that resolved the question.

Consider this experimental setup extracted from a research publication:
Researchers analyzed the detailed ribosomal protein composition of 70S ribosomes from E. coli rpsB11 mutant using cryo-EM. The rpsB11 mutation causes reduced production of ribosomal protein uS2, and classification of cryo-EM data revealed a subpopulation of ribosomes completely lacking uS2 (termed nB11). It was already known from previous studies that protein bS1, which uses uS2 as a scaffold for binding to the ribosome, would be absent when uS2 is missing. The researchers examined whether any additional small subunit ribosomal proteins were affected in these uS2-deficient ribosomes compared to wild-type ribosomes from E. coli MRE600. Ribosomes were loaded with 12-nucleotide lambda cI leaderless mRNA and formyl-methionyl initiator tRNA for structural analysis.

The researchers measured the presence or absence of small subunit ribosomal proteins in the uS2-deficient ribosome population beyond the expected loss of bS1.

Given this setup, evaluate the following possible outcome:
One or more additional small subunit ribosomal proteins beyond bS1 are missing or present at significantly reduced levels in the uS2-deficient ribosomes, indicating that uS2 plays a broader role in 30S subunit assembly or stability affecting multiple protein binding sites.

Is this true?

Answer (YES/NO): YES